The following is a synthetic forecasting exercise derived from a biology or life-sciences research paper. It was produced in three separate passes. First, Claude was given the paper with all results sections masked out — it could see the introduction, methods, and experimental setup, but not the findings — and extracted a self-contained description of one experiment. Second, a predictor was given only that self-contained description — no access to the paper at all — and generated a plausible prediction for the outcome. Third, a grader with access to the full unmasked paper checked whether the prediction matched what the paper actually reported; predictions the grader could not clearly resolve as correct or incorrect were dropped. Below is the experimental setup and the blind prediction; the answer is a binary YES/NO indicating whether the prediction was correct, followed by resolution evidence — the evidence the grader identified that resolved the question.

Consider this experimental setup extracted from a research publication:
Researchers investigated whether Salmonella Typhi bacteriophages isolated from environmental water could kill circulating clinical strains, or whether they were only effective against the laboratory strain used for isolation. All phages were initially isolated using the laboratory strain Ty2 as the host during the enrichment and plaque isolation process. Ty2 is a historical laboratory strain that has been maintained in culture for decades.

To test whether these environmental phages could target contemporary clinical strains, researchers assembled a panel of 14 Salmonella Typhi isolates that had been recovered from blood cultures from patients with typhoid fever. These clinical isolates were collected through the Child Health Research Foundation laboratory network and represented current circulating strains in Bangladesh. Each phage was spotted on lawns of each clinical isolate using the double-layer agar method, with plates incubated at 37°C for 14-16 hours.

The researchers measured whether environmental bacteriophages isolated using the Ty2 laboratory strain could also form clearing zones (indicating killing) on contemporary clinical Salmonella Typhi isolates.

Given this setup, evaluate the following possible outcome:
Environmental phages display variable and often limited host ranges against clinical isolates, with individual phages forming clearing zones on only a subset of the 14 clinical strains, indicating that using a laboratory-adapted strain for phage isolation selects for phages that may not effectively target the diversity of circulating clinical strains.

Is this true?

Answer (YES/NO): NO